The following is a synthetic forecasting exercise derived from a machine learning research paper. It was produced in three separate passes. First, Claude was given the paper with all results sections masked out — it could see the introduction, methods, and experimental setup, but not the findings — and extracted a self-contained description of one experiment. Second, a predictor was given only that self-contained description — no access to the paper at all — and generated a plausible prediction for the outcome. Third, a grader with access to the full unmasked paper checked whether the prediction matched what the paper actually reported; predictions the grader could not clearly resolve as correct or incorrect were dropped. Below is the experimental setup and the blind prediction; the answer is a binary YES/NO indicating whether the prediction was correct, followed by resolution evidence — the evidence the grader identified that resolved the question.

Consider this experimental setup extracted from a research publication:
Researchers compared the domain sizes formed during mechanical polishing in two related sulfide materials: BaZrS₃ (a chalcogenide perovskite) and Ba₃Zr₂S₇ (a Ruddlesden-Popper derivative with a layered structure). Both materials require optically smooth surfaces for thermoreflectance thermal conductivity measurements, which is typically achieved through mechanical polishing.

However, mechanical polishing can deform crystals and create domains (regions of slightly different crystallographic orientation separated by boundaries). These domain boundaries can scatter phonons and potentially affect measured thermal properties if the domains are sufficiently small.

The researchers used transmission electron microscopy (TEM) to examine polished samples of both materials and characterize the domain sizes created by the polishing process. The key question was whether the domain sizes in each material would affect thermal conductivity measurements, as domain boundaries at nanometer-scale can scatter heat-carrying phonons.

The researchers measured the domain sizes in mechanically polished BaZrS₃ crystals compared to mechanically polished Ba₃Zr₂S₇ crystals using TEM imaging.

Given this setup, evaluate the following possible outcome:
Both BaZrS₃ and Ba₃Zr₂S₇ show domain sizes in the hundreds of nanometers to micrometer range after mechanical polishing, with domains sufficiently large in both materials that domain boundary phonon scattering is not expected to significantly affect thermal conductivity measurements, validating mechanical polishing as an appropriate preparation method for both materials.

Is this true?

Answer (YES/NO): NO